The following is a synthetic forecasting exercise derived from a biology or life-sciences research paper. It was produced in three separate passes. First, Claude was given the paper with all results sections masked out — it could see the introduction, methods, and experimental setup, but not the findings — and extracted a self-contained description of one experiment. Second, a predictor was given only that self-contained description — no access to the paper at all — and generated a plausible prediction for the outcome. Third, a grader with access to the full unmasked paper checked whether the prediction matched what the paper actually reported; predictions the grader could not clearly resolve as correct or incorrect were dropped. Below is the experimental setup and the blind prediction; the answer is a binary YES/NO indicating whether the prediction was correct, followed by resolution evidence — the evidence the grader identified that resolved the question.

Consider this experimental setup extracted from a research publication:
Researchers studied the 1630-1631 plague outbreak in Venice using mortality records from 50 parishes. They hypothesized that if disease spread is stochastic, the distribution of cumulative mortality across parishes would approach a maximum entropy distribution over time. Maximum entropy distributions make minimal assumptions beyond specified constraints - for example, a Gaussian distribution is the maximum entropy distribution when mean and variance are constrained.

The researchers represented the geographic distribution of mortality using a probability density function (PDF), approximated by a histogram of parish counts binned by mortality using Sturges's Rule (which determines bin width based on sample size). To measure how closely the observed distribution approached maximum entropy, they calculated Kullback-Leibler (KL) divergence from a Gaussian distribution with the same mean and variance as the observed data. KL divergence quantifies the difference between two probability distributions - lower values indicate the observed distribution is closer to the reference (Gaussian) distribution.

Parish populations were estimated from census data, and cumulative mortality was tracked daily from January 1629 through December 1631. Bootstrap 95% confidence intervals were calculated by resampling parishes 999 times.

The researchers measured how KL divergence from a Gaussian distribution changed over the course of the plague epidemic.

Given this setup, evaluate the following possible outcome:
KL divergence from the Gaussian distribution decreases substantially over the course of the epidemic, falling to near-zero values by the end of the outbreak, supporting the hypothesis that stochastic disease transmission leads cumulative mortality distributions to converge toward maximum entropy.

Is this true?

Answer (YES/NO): YES